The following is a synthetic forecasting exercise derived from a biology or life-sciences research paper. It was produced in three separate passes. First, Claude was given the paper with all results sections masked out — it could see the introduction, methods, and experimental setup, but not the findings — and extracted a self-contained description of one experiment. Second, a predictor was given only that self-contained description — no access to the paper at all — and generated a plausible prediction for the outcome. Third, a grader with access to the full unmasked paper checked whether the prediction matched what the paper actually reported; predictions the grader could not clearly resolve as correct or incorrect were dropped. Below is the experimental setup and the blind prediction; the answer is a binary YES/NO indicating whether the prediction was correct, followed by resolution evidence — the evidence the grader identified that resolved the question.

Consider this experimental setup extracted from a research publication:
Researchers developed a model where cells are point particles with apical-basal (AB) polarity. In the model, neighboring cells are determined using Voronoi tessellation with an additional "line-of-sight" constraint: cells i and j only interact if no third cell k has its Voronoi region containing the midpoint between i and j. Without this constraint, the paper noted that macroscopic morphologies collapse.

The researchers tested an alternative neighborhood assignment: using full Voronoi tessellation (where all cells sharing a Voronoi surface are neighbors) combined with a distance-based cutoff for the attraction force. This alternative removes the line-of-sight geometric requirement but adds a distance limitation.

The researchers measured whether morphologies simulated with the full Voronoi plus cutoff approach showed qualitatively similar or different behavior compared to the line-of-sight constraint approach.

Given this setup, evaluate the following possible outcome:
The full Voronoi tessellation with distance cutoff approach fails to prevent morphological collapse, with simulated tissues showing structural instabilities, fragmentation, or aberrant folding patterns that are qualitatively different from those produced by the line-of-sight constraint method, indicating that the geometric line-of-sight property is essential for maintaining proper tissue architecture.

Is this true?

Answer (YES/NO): NO